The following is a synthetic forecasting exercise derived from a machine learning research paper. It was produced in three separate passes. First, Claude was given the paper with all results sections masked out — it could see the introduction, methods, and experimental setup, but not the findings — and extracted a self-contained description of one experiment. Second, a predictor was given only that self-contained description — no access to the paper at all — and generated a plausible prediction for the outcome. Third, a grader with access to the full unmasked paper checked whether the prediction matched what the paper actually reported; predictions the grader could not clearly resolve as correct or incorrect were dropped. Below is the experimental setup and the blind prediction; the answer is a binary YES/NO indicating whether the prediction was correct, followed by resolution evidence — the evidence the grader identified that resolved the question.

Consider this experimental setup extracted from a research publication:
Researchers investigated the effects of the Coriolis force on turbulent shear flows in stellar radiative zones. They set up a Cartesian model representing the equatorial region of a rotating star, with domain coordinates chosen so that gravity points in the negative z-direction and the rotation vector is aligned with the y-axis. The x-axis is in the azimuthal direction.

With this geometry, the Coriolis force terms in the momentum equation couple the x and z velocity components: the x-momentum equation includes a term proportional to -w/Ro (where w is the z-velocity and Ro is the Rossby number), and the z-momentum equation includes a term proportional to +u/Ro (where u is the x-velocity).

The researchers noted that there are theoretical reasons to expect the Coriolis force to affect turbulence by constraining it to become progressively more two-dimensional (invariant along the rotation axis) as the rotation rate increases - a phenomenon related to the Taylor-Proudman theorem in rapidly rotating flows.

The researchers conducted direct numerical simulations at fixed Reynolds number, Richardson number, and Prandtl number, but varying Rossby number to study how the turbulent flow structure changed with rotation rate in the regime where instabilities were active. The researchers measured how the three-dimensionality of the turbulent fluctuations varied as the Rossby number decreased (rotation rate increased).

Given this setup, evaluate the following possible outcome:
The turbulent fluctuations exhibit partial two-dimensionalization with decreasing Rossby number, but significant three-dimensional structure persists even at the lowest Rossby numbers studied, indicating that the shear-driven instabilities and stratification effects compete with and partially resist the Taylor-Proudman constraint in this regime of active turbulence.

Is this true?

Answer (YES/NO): NO